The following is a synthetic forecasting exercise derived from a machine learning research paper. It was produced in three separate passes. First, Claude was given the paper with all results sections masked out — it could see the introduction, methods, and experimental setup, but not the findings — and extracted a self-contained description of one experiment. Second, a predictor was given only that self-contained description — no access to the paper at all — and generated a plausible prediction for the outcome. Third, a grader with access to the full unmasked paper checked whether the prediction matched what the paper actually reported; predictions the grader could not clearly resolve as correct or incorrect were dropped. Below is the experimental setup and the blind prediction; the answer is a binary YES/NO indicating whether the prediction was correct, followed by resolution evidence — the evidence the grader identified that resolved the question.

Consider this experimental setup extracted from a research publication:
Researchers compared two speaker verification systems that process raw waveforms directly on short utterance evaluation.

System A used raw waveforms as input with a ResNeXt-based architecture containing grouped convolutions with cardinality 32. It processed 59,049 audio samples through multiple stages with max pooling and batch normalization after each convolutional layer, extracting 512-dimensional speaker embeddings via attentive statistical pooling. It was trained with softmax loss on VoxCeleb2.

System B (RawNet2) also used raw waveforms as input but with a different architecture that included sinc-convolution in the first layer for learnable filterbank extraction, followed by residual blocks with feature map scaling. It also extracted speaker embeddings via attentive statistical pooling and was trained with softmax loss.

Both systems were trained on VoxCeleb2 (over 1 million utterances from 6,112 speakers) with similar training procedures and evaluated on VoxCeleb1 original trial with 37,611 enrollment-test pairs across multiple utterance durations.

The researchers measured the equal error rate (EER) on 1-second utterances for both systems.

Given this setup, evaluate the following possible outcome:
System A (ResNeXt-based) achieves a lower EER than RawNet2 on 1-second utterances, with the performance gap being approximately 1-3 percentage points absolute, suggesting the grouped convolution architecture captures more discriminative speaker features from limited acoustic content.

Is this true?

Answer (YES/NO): YES